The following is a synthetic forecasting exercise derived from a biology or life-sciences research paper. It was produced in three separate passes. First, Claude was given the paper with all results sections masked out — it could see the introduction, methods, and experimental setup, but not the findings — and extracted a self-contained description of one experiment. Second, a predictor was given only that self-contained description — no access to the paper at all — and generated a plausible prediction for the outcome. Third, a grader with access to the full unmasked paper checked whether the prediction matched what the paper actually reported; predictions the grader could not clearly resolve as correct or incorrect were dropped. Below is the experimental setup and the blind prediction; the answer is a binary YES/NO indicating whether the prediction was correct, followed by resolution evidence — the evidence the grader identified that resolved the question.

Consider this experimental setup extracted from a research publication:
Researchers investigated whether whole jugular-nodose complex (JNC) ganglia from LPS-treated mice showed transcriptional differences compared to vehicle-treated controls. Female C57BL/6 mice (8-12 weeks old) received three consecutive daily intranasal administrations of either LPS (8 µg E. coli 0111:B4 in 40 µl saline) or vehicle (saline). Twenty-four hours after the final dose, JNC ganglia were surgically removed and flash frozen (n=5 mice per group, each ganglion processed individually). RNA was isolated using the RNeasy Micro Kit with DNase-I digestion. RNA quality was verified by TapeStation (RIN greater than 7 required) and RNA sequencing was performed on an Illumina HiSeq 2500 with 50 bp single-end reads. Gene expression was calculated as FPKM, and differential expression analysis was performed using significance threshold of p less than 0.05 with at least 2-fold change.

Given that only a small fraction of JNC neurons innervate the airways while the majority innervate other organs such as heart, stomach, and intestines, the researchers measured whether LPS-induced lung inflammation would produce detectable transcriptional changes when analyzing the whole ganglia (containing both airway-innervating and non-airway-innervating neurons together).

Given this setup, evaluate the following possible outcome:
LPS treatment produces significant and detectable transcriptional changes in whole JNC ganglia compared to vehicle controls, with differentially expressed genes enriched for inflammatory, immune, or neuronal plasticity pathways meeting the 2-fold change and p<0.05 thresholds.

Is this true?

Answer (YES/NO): YES